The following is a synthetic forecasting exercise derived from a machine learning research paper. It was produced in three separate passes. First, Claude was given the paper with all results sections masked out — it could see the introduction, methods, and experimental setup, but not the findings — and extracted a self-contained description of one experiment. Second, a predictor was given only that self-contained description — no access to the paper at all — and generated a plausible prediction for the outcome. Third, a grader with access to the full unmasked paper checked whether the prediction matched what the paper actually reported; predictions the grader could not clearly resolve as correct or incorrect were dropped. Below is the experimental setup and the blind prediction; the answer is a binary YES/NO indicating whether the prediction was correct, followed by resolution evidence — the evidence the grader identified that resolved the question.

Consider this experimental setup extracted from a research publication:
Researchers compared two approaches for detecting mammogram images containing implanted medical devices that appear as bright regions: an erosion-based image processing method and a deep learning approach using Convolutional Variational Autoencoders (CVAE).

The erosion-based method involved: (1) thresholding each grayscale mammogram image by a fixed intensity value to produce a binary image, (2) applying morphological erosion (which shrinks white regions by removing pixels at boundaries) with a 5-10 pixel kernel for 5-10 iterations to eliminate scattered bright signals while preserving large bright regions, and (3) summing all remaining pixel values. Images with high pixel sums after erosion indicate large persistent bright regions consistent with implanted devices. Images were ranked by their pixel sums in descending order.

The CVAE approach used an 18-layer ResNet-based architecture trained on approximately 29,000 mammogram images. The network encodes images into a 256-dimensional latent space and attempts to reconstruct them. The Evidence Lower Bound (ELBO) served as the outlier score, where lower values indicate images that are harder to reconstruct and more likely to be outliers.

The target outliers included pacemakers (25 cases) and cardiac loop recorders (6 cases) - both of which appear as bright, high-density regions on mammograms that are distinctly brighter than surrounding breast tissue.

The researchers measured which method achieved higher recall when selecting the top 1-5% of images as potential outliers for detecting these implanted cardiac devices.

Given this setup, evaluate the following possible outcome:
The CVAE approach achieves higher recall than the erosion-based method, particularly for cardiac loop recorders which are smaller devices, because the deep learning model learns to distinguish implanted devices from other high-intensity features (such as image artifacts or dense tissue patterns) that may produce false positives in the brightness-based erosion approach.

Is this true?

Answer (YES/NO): NO